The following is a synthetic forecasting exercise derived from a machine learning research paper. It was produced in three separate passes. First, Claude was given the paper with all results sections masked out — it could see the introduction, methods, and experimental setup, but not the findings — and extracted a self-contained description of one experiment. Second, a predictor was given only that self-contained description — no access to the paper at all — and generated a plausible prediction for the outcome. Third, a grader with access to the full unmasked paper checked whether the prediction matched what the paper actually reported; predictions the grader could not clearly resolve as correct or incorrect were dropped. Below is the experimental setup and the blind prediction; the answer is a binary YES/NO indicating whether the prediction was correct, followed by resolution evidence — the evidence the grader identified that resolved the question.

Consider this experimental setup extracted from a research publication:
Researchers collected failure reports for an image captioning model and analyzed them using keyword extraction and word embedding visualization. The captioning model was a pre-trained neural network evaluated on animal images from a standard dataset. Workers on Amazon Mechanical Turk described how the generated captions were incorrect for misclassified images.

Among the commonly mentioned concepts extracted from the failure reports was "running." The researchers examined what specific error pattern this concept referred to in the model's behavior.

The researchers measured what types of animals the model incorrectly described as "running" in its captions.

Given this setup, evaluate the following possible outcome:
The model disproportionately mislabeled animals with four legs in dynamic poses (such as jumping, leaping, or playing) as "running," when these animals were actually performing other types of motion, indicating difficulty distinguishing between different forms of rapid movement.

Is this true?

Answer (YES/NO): NO